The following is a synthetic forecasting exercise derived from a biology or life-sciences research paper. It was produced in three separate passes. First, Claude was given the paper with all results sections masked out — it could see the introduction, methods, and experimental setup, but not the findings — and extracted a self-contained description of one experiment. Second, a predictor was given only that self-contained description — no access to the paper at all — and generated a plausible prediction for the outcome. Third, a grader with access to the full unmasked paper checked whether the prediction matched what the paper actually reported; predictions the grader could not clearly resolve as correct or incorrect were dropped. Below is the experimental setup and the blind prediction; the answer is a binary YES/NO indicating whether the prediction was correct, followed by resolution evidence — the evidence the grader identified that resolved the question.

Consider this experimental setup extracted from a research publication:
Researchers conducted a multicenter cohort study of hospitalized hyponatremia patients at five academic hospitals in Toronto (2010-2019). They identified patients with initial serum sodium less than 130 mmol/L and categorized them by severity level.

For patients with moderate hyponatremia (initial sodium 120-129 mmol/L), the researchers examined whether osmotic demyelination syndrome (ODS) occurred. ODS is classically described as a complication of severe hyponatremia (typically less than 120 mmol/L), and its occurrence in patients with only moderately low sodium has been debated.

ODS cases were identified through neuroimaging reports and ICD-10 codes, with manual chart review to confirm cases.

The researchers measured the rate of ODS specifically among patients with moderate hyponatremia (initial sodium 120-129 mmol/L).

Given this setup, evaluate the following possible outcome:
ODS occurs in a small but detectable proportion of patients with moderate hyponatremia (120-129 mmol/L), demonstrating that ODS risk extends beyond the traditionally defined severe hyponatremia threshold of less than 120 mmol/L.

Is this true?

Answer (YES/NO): YES